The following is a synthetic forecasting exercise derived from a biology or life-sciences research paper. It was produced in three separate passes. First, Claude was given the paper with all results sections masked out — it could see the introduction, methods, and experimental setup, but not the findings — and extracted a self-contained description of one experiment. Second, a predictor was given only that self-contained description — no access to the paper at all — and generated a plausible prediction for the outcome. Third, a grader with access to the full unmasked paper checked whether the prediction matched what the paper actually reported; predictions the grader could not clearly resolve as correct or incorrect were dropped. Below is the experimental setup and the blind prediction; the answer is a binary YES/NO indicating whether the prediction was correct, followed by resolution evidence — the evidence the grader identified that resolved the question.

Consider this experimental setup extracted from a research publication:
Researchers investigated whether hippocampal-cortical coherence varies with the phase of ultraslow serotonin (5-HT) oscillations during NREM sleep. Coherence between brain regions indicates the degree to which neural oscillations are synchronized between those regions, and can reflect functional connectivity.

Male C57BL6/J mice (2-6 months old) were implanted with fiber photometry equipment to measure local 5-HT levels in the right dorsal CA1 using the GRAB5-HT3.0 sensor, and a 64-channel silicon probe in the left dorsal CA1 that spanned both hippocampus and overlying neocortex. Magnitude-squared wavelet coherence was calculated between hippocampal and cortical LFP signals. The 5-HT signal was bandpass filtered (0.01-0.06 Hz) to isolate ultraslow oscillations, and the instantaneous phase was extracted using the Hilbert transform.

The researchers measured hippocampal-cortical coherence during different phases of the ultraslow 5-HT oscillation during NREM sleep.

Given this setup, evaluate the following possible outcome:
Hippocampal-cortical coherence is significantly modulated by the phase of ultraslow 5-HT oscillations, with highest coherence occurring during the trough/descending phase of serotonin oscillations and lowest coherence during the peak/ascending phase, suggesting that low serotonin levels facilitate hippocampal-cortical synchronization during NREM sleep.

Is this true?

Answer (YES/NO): NO